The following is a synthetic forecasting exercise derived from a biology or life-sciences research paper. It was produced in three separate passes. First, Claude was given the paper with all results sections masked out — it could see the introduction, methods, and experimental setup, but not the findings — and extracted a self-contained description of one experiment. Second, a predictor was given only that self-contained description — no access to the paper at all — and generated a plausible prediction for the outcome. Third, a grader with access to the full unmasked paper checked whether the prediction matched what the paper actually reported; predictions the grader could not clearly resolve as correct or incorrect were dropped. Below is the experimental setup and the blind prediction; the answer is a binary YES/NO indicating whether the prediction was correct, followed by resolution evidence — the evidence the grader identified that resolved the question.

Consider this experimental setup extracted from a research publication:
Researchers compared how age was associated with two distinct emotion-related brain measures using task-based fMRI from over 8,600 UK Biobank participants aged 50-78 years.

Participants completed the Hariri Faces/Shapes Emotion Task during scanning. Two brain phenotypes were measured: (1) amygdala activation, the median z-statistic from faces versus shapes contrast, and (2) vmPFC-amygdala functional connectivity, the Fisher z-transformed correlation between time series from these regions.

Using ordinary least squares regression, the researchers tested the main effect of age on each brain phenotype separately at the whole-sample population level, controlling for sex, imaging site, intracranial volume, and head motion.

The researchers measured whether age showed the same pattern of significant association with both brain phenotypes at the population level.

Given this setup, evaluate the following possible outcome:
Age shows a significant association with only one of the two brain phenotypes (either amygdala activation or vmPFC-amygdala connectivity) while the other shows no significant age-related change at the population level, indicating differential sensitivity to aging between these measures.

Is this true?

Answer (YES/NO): YES